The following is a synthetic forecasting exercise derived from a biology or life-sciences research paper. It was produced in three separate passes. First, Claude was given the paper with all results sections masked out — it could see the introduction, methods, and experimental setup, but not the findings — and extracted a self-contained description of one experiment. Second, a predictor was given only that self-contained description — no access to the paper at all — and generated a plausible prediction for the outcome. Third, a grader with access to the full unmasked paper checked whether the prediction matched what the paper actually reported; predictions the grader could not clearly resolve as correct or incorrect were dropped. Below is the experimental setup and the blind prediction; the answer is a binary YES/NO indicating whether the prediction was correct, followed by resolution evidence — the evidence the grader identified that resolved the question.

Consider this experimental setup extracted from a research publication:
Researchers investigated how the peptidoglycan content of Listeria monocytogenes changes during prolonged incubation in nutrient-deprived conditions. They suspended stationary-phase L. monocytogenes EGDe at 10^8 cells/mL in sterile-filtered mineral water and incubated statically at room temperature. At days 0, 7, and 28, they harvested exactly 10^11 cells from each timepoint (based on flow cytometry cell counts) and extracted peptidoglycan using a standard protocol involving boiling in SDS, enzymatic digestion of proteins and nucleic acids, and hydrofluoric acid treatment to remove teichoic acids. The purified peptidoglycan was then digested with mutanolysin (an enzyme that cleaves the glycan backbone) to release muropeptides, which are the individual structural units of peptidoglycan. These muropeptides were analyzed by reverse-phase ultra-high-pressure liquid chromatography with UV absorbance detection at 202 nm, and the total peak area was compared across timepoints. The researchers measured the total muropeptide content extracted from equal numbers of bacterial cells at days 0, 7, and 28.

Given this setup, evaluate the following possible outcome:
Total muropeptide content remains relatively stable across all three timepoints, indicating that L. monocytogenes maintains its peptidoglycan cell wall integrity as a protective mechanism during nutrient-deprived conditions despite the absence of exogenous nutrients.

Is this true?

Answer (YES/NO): NO